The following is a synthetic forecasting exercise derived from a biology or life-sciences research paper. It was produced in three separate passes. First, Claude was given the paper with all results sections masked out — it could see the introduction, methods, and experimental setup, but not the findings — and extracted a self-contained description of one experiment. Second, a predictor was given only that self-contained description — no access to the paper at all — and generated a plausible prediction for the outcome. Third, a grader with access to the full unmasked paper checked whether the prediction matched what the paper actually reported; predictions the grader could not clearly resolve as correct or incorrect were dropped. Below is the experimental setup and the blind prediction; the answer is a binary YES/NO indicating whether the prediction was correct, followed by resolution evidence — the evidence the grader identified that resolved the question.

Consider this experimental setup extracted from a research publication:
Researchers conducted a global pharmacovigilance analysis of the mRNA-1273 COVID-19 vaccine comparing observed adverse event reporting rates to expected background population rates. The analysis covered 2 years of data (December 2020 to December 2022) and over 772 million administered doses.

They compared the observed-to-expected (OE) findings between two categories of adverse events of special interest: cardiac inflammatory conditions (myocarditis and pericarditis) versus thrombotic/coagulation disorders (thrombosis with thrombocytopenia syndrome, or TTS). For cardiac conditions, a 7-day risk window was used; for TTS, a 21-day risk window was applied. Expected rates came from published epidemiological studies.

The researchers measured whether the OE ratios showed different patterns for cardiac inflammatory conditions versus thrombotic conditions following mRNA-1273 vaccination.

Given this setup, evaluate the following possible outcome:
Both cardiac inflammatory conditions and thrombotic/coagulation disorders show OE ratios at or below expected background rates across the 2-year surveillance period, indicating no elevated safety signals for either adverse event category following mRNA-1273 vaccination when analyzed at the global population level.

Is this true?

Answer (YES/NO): NO